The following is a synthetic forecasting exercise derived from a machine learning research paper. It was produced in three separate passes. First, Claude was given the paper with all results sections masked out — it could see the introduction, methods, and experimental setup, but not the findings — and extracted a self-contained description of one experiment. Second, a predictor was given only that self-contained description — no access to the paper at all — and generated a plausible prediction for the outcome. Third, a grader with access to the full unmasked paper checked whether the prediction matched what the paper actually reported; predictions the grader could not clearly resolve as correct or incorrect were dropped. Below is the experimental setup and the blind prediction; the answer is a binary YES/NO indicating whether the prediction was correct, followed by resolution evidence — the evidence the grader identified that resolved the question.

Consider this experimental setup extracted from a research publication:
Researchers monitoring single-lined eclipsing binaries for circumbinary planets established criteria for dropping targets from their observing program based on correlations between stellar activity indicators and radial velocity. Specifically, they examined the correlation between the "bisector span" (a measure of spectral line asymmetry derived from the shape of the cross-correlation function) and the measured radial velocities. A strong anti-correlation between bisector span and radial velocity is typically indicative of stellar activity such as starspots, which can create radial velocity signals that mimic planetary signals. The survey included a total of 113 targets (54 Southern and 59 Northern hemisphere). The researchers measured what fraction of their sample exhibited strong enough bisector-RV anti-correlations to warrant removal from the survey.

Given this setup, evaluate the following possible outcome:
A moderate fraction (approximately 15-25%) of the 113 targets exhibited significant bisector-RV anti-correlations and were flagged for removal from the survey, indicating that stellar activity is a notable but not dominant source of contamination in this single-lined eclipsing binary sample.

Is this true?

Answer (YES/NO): NO